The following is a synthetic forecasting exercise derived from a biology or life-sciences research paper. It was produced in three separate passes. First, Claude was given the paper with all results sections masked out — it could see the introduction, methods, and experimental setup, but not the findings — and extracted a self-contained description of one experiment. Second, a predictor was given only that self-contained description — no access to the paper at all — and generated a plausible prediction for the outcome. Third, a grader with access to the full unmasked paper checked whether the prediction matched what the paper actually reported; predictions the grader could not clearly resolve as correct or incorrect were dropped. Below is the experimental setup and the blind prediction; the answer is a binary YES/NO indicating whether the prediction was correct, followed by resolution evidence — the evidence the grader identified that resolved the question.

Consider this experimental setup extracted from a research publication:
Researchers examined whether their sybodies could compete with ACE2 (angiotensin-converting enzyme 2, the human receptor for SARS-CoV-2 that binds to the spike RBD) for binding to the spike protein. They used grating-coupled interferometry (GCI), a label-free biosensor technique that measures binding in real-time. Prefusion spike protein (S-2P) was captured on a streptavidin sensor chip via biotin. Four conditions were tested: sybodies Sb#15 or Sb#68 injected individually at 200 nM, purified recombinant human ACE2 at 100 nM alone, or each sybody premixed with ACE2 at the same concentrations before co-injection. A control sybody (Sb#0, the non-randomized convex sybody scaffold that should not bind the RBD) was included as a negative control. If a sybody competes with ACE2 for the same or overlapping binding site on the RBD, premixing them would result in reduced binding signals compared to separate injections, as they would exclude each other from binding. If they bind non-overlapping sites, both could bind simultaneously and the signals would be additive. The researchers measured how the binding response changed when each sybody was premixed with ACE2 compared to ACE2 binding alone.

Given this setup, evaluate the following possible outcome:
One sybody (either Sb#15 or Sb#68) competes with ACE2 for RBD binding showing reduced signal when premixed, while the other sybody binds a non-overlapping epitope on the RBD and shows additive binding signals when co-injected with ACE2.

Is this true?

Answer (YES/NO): NO